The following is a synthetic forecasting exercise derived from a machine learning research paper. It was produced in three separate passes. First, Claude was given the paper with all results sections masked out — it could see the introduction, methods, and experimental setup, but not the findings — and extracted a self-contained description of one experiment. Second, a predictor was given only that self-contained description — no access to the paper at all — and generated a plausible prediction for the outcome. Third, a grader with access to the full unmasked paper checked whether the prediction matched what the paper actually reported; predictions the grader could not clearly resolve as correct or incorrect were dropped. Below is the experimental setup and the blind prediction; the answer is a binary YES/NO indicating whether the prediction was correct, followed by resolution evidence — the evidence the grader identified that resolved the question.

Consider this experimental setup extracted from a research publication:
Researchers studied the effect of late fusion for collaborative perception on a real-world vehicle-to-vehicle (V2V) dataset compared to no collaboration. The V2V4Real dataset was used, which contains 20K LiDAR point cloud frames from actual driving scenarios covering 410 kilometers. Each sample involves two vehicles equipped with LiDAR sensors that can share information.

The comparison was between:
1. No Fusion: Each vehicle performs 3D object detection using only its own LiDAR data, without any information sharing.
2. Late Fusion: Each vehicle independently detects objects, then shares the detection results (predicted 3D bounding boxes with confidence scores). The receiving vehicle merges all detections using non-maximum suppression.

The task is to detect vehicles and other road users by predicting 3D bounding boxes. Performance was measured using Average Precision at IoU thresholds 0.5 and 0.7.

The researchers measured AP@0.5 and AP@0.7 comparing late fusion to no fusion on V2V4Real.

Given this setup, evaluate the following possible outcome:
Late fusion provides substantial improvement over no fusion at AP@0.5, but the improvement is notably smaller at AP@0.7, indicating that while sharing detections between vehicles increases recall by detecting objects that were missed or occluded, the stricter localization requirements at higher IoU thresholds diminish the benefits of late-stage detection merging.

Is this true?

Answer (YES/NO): YES